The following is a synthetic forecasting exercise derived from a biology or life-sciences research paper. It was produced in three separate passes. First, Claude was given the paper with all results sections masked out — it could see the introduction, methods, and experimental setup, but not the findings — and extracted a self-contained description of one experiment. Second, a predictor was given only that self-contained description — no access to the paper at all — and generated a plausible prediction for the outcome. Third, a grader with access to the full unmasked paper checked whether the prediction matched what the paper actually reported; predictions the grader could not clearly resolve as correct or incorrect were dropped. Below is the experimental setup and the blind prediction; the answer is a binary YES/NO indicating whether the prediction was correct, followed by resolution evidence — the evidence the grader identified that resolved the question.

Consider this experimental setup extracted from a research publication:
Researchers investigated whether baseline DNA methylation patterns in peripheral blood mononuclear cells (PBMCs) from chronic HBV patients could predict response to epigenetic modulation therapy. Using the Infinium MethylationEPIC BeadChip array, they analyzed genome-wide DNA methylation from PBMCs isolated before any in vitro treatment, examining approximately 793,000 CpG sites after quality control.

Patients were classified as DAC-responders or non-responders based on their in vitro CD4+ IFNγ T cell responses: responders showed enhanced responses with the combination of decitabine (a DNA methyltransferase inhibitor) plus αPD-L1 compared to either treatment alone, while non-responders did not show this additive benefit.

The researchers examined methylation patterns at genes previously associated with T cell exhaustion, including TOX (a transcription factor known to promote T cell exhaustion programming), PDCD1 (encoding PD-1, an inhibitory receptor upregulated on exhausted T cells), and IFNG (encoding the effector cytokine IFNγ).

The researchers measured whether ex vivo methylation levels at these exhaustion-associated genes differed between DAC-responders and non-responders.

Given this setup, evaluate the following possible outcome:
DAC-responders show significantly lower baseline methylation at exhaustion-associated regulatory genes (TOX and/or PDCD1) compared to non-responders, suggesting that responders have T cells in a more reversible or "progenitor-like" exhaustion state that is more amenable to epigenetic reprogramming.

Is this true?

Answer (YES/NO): NO